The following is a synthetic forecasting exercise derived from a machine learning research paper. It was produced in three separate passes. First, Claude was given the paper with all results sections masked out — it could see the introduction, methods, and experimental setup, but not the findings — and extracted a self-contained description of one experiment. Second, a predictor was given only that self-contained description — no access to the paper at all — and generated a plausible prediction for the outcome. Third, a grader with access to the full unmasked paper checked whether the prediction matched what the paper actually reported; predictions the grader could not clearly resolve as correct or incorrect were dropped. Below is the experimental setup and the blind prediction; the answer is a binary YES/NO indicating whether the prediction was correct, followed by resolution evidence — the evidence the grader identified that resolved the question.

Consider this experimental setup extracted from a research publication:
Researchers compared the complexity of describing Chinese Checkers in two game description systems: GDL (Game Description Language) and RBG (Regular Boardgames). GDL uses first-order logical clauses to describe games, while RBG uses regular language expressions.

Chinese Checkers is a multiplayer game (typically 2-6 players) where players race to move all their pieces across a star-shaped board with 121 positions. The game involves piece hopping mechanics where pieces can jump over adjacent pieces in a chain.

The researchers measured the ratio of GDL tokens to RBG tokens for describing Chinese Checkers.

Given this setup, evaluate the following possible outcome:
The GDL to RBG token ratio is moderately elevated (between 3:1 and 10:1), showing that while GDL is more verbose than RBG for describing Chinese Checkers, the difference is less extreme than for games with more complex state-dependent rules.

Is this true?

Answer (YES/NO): YES